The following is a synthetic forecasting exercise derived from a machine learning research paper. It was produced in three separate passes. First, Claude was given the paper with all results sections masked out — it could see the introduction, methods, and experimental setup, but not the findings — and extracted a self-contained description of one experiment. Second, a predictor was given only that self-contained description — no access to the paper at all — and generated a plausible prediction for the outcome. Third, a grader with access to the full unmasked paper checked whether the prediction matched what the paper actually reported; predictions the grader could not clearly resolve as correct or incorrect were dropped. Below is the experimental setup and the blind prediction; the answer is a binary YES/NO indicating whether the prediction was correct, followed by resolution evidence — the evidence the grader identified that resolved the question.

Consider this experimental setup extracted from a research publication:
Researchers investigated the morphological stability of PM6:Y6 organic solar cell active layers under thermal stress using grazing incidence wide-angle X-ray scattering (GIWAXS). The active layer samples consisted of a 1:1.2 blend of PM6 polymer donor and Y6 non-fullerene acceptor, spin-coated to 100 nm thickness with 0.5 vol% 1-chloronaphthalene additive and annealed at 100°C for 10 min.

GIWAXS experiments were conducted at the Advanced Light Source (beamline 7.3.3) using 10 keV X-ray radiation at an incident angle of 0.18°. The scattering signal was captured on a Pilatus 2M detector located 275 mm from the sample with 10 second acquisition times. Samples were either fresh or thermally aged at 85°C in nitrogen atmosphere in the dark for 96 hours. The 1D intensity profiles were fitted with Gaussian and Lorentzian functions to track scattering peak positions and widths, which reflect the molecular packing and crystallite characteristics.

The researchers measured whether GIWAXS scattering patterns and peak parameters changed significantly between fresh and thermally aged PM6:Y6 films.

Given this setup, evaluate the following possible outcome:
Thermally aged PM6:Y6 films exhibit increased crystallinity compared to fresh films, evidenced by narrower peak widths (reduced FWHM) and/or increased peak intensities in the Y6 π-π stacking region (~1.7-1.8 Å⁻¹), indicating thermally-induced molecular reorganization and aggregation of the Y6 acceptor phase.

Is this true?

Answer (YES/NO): NO